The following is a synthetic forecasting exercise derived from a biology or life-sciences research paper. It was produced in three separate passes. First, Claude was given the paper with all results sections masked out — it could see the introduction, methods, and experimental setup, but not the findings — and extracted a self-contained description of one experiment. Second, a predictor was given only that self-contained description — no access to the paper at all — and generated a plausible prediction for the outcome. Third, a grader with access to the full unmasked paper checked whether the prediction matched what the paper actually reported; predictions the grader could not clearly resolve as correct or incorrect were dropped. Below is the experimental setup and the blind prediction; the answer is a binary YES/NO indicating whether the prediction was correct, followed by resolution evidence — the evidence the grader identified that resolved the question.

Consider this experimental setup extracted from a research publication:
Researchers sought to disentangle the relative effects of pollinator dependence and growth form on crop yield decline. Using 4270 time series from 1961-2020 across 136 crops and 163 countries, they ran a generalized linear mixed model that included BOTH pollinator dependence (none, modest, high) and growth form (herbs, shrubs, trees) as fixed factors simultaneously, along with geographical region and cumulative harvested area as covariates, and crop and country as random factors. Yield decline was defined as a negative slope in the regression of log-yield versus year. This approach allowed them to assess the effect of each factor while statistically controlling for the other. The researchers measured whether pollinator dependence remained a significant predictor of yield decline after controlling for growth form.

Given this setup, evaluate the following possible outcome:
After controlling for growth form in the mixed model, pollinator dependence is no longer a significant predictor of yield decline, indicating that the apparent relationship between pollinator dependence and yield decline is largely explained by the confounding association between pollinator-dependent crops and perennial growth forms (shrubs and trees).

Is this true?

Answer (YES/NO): YES